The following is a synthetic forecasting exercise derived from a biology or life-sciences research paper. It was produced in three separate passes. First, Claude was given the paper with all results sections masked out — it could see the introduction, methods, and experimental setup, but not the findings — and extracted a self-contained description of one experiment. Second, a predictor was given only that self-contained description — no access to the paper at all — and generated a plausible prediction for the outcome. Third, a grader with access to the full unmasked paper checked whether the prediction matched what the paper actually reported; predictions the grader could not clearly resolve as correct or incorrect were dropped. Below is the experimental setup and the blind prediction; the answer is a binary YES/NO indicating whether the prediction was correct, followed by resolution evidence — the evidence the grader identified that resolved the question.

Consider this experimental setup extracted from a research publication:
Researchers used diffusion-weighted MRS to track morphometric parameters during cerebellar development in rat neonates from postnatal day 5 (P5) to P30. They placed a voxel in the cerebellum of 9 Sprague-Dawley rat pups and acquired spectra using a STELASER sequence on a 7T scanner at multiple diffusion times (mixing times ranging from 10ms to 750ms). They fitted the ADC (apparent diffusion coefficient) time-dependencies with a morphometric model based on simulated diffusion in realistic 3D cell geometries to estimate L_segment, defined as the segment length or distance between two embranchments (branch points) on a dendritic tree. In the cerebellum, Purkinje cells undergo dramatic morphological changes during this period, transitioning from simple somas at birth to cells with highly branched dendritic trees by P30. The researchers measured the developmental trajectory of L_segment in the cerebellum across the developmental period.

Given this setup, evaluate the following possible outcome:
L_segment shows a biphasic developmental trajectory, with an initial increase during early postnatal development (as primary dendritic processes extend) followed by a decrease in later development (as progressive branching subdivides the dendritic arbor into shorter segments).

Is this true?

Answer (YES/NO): NO